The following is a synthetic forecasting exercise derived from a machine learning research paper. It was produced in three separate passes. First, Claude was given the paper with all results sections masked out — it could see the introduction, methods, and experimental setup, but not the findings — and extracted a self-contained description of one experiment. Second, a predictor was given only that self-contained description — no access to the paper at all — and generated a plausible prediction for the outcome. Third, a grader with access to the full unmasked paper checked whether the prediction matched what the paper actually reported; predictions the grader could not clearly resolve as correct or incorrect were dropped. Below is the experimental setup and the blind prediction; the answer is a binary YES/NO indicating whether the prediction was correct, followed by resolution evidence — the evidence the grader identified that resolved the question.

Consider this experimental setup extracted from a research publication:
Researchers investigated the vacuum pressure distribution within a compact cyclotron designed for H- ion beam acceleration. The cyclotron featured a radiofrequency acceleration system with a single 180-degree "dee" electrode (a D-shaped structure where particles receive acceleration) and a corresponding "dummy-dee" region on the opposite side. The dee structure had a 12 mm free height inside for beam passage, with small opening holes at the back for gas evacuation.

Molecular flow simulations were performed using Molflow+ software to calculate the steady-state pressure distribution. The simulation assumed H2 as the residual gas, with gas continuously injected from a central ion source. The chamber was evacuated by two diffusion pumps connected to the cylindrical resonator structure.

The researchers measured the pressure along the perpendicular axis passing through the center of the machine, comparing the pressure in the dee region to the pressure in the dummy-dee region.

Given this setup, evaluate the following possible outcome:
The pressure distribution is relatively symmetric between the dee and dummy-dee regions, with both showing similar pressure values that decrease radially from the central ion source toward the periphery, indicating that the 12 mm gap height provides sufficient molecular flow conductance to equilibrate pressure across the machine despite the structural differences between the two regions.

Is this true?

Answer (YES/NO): NO